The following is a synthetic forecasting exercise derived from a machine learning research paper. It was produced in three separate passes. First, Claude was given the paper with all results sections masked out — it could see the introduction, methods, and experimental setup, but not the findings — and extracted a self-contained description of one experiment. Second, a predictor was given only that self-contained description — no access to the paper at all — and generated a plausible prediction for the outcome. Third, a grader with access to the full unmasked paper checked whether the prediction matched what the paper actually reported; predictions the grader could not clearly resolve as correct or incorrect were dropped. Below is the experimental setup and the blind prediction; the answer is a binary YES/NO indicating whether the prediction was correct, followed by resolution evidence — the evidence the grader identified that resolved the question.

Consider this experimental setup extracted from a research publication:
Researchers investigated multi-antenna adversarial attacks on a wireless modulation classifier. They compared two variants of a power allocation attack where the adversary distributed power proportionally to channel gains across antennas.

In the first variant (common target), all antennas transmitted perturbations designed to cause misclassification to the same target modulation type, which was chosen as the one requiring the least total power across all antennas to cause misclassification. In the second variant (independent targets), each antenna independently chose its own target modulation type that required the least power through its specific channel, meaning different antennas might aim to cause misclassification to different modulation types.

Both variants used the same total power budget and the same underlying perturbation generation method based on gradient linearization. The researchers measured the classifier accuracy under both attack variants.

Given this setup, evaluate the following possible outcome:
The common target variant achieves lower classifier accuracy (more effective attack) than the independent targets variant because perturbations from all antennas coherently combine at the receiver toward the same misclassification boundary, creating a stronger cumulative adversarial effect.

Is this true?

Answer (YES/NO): NO